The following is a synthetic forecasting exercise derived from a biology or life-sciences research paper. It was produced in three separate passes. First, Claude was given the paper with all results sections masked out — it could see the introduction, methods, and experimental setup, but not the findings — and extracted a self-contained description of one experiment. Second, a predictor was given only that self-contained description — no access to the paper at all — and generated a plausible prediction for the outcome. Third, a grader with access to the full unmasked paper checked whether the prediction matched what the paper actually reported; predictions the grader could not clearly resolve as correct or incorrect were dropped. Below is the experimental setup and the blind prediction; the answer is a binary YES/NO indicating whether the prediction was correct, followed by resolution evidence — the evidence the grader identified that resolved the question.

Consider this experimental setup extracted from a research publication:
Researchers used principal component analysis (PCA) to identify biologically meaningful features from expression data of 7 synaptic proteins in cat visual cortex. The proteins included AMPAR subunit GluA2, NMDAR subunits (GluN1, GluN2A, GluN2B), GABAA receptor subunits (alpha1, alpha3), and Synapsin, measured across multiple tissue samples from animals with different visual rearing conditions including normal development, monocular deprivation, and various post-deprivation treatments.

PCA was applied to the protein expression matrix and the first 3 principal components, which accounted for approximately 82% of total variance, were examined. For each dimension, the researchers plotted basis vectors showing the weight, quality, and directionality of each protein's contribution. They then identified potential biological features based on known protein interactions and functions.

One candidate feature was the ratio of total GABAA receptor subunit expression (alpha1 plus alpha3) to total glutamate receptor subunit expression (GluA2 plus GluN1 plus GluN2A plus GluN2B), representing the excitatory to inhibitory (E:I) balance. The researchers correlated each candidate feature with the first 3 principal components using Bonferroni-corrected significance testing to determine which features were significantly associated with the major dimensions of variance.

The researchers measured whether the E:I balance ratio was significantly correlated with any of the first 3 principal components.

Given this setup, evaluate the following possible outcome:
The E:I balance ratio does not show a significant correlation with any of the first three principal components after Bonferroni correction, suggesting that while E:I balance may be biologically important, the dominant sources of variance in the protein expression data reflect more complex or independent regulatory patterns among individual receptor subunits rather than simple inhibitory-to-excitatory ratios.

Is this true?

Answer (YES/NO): YES